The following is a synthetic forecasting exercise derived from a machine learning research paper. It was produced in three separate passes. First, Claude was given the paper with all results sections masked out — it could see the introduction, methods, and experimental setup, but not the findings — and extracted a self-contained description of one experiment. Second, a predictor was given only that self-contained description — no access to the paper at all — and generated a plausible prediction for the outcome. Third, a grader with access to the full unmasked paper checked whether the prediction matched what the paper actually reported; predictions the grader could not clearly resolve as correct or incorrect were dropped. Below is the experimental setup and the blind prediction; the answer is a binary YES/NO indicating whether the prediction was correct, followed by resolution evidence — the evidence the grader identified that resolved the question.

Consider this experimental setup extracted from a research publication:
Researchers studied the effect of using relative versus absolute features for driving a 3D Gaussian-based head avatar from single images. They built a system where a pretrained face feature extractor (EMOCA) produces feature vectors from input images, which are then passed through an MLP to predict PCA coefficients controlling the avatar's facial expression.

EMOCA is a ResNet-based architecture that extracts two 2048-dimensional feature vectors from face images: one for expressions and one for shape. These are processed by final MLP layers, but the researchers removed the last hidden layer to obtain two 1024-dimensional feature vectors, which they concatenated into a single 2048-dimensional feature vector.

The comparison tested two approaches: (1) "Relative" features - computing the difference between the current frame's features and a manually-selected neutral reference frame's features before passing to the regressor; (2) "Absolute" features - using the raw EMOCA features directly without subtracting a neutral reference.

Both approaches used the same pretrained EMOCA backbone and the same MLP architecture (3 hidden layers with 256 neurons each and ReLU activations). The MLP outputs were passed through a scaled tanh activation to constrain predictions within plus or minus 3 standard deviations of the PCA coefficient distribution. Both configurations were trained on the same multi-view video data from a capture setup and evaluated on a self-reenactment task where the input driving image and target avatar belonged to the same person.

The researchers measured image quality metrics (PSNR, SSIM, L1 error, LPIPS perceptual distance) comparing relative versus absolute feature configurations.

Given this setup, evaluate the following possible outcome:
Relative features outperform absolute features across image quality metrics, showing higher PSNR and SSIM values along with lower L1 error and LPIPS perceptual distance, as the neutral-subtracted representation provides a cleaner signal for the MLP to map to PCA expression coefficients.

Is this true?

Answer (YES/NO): NO